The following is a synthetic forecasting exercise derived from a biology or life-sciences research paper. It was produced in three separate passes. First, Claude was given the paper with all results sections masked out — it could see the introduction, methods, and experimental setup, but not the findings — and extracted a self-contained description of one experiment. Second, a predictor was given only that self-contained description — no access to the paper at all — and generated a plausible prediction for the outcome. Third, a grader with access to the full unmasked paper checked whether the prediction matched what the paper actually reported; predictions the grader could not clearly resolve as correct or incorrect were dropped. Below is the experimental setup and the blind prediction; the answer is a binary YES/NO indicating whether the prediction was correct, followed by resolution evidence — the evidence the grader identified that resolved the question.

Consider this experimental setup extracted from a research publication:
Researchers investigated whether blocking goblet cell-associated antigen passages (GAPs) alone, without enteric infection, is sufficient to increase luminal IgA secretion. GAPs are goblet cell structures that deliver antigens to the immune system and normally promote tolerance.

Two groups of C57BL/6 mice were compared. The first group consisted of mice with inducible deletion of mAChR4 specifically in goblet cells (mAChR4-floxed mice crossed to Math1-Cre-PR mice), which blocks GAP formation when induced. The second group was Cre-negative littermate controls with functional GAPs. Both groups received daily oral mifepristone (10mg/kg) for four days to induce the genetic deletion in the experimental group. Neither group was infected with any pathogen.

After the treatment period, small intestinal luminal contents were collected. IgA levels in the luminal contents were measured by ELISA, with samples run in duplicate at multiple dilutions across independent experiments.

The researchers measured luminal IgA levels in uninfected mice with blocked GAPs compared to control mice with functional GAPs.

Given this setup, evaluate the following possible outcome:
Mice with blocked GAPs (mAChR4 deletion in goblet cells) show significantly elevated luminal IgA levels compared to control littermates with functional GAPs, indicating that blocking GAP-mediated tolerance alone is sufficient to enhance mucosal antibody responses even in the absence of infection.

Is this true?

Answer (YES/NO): NO